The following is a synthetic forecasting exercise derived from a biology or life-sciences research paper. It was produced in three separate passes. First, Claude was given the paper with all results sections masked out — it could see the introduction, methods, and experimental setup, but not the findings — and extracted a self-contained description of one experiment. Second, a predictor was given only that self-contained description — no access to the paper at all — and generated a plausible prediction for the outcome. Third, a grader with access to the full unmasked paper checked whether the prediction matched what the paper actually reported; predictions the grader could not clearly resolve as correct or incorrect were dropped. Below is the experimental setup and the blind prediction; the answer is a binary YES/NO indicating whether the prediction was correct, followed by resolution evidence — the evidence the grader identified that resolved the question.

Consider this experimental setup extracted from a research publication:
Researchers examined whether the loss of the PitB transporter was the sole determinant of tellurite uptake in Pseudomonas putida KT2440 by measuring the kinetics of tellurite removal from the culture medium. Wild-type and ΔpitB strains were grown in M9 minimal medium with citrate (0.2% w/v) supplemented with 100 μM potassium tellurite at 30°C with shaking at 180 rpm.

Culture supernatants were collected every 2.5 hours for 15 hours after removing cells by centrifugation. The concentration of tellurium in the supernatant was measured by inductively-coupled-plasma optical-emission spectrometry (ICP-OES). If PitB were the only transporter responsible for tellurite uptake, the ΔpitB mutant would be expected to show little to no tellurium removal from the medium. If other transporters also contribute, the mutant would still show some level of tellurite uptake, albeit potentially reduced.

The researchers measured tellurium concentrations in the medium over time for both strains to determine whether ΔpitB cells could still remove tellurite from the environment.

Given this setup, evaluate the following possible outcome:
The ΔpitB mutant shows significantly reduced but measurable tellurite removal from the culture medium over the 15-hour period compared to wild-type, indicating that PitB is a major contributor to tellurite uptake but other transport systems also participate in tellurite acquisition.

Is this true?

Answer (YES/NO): NO